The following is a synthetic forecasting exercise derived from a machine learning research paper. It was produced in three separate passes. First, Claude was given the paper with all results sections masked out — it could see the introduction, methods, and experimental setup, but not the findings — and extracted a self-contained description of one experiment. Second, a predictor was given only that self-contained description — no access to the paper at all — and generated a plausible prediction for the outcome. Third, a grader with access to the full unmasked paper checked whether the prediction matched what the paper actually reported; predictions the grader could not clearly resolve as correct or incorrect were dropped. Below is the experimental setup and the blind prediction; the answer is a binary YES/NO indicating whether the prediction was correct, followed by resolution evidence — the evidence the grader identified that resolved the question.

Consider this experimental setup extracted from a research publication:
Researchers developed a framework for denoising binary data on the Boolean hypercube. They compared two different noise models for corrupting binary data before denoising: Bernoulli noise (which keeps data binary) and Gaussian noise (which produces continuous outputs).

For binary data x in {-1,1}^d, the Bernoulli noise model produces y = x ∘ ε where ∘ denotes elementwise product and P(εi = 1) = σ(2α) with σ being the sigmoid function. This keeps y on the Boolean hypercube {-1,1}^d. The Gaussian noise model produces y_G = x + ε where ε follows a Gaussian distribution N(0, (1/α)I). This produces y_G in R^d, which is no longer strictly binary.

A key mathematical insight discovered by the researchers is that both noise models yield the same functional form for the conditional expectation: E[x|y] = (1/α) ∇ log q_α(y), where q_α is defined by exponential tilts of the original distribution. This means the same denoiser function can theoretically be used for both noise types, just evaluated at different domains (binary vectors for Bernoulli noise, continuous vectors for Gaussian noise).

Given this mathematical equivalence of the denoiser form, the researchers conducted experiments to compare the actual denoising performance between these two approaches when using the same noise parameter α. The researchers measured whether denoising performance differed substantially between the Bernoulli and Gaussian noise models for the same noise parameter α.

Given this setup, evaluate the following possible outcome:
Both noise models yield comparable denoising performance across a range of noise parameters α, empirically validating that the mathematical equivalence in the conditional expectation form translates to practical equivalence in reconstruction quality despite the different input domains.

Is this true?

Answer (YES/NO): YES